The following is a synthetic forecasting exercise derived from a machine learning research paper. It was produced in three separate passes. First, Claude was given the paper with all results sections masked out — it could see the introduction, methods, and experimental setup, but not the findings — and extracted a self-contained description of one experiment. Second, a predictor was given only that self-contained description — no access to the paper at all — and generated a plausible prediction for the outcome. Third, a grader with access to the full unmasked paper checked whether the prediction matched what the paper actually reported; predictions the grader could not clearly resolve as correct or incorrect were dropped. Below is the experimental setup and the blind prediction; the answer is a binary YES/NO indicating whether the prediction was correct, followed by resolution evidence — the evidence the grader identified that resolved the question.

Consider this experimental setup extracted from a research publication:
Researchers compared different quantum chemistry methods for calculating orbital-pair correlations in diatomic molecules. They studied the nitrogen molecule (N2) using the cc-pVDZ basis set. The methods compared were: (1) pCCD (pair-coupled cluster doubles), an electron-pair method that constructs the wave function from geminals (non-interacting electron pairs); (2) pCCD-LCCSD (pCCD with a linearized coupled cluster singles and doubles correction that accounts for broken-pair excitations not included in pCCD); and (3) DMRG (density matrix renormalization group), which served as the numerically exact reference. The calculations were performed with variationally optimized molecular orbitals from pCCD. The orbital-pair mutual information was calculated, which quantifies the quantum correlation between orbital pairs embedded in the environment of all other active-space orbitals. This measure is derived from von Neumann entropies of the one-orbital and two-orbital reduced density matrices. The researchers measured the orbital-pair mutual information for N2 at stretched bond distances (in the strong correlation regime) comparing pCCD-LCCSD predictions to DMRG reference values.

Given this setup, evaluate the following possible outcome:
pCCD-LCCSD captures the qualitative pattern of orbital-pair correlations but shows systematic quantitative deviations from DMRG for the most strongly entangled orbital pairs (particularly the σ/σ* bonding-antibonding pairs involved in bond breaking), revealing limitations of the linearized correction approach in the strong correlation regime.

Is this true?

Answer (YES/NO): YES